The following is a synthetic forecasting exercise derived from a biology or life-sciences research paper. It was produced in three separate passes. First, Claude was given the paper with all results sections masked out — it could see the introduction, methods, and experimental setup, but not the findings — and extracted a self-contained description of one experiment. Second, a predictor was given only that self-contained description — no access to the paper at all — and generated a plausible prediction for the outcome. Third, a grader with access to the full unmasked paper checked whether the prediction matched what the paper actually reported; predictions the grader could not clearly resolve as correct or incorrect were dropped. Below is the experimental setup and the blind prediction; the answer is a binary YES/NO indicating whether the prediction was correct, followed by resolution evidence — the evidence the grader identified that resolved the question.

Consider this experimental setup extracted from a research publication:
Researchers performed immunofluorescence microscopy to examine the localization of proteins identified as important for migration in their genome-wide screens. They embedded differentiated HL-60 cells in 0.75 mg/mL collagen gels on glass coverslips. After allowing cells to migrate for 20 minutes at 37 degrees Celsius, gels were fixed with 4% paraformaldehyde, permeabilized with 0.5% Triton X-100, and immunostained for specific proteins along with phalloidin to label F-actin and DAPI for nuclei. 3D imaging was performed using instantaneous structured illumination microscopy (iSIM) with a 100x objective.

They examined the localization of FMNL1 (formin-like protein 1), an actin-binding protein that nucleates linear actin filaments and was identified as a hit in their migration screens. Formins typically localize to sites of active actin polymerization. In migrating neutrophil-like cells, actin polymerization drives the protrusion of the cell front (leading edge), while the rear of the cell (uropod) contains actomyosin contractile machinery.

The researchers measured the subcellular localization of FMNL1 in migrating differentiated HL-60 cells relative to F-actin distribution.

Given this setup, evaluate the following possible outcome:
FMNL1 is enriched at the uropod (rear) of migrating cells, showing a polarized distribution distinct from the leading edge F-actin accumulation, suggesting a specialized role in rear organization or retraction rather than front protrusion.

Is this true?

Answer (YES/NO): YES